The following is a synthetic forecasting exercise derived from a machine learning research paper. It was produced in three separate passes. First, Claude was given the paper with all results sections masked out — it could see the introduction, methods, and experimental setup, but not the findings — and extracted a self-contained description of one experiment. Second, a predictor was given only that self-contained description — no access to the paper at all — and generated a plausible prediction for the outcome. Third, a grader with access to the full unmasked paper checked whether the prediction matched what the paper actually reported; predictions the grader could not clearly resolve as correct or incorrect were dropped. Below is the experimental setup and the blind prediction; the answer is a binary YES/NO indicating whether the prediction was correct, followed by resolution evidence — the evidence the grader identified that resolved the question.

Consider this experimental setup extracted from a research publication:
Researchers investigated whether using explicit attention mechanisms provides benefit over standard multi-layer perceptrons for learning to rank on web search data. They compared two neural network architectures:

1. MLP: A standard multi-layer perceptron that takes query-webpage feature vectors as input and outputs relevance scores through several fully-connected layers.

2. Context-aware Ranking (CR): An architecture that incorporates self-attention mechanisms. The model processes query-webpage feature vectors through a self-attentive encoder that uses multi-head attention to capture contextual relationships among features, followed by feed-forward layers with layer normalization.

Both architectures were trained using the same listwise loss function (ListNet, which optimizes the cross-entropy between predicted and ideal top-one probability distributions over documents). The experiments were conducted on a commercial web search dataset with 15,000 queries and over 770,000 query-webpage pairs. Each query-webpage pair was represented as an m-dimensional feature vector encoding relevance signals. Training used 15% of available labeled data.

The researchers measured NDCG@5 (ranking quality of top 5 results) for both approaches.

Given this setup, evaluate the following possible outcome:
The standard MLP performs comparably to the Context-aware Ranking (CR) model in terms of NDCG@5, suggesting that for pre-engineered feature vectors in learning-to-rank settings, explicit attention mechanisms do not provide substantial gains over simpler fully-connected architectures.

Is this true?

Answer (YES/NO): NO